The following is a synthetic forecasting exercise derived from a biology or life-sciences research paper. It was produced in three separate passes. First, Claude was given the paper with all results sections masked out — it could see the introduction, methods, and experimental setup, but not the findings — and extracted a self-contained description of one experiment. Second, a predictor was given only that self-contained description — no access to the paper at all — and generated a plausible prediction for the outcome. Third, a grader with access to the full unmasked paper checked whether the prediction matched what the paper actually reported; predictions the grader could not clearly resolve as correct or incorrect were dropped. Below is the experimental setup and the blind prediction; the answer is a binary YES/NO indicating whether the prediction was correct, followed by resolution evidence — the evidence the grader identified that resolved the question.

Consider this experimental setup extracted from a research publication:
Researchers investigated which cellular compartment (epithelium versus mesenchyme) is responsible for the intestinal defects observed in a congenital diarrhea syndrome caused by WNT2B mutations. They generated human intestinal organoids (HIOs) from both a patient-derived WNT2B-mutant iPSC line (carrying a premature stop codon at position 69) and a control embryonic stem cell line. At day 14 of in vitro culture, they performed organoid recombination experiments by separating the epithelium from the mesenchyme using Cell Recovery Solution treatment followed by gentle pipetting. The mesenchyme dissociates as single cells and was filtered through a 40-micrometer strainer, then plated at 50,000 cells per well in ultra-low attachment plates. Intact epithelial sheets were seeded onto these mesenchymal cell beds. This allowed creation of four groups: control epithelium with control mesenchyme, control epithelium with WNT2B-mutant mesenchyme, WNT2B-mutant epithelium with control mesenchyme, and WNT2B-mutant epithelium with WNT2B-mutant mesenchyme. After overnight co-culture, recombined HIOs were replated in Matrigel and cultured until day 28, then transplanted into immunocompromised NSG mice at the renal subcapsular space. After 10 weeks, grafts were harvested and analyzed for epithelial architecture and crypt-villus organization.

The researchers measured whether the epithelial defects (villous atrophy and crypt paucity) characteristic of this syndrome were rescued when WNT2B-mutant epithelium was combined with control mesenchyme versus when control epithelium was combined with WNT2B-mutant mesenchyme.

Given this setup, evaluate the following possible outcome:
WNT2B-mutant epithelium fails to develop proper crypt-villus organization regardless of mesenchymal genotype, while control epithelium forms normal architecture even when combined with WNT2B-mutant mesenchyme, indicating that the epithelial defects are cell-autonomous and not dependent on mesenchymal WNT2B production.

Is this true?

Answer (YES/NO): NO